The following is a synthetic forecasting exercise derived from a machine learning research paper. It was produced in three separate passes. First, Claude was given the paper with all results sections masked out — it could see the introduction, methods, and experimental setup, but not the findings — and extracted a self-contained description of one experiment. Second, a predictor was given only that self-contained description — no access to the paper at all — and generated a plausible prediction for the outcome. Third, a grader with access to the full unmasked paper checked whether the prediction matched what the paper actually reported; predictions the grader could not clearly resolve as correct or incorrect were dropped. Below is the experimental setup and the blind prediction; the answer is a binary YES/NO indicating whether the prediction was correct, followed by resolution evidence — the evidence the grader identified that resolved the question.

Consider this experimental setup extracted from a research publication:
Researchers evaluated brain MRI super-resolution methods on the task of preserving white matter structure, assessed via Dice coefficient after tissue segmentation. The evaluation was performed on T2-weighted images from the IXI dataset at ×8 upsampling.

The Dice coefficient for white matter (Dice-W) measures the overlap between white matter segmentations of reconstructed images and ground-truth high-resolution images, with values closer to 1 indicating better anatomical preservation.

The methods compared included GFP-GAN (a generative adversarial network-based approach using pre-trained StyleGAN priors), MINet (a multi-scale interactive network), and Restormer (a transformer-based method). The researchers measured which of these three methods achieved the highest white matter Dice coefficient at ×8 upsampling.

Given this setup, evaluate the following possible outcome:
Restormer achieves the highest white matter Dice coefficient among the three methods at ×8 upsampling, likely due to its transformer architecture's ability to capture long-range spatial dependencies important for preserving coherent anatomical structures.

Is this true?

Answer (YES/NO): NO